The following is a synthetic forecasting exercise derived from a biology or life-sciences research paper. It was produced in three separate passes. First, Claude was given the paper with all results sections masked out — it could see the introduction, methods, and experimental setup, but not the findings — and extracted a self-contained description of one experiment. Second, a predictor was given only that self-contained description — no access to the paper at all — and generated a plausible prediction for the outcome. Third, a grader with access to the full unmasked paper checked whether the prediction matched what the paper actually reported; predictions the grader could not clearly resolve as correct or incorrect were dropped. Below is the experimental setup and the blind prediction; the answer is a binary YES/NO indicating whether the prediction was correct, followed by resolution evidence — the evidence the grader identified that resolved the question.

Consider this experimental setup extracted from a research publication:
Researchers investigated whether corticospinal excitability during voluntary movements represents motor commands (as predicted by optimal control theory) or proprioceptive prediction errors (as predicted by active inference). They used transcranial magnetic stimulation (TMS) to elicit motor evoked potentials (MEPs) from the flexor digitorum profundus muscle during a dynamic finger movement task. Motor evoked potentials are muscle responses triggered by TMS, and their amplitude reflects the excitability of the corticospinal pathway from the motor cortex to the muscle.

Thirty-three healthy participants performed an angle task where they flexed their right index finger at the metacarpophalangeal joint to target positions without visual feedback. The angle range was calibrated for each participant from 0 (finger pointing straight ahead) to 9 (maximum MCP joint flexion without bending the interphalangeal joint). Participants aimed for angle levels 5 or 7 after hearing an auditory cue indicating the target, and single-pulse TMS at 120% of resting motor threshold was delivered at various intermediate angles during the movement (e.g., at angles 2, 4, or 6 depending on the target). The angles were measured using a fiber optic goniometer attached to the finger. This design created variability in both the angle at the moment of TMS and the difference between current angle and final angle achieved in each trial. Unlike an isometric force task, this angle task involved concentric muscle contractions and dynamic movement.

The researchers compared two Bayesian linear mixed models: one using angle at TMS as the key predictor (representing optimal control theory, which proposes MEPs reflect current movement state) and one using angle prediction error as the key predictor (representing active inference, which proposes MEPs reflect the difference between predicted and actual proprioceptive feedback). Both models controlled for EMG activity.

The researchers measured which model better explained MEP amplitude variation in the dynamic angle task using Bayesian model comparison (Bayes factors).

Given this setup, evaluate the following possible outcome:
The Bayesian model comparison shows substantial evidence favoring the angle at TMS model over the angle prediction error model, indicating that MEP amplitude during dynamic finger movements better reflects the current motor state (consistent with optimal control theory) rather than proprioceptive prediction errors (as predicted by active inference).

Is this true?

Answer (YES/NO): YES